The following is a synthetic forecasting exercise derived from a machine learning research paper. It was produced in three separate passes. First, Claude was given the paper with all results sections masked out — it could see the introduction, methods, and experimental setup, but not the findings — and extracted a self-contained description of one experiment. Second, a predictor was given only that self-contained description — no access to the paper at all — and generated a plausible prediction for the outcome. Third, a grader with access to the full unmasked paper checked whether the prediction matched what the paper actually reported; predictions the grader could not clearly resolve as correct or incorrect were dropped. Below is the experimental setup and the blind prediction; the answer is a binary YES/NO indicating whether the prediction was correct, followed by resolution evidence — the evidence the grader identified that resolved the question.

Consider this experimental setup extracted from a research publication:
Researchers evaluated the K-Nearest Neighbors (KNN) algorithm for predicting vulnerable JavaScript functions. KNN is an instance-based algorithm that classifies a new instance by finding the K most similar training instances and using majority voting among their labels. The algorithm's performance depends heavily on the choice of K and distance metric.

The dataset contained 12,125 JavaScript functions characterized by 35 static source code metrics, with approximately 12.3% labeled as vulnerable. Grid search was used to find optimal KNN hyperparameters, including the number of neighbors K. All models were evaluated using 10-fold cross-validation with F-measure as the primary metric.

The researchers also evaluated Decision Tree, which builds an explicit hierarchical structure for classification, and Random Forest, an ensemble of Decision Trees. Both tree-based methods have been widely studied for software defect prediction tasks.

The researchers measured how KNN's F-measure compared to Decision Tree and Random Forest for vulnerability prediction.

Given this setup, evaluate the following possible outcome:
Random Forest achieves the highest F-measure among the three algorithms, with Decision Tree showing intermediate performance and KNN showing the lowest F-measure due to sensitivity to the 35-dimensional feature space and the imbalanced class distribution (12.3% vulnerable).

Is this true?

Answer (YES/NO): NO